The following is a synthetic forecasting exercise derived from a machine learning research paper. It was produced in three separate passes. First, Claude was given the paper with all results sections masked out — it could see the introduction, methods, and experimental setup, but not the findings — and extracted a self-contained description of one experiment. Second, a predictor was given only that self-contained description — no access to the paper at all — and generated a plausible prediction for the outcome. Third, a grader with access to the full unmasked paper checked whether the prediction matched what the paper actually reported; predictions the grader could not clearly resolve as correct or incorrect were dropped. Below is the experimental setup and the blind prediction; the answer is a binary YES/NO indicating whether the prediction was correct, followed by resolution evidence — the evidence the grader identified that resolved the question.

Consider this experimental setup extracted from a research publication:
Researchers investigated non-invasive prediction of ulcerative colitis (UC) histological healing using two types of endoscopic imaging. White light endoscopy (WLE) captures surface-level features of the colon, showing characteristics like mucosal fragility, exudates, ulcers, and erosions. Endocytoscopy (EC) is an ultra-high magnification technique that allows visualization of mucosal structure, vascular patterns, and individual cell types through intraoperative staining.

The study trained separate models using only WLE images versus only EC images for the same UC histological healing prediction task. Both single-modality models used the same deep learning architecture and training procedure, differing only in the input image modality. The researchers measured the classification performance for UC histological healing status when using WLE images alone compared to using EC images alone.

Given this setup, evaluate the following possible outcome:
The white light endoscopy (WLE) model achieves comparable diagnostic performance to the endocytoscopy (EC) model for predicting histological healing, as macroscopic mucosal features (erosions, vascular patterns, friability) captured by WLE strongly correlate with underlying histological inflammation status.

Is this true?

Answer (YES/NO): NO